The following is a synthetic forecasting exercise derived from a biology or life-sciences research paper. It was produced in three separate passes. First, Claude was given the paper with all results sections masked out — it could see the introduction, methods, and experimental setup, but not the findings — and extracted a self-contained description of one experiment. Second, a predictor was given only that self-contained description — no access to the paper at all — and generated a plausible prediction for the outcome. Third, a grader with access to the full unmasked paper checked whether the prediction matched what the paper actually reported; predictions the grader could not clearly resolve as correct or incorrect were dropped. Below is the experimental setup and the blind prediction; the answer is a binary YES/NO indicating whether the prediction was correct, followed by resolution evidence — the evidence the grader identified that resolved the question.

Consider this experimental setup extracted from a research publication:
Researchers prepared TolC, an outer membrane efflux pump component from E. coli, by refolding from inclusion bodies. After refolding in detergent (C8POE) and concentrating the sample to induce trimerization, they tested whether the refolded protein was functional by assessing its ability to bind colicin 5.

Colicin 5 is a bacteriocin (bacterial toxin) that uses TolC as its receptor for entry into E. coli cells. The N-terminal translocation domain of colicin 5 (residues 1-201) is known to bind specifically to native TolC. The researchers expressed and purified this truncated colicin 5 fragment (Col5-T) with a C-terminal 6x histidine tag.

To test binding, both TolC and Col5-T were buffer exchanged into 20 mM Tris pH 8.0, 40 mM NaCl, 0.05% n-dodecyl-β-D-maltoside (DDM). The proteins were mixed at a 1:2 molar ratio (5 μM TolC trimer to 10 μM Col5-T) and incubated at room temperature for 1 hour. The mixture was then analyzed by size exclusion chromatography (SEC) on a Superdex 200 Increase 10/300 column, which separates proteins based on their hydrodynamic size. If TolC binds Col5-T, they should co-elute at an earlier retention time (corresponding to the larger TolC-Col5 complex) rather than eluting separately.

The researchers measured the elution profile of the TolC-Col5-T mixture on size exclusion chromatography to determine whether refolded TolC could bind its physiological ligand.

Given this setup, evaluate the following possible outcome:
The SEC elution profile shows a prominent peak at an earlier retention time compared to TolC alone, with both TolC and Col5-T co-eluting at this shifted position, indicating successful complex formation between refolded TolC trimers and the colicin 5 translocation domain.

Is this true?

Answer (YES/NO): YES